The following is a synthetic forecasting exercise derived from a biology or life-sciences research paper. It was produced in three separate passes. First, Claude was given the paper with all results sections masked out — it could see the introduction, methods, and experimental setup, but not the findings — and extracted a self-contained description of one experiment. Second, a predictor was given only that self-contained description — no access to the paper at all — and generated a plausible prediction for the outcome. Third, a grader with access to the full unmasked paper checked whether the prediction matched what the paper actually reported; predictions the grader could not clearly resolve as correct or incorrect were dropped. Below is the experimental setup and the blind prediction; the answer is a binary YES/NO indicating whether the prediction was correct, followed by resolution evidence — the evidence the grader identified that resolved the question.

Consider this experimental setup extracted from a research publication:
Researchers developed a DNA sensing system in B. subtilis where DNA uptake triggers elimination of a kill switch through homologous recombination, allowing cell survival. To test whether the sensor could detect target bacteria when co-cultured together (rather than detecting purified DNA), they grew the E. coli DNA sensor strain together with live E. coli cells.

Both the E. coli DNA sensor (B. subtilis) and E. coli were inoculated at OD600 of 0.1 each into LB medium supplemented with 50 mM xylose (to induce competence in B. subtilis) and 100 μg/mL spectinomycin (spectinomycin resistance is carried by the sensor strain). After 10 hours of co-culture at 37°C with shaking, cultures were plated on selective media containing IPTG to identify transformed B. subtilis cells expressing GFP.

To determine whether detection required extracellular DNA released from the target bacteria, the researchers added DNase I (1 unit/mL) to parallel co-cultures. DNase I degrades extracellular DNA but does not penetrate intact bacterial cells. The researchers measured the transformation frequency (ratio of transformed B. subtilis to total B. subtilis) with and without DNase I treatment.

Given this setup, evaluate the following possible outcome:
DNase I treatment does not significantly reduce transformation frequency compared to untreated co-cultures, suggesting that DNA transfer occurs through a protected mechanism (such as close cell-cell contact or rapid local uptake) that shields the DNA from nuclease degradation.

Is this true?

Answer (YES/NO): NO